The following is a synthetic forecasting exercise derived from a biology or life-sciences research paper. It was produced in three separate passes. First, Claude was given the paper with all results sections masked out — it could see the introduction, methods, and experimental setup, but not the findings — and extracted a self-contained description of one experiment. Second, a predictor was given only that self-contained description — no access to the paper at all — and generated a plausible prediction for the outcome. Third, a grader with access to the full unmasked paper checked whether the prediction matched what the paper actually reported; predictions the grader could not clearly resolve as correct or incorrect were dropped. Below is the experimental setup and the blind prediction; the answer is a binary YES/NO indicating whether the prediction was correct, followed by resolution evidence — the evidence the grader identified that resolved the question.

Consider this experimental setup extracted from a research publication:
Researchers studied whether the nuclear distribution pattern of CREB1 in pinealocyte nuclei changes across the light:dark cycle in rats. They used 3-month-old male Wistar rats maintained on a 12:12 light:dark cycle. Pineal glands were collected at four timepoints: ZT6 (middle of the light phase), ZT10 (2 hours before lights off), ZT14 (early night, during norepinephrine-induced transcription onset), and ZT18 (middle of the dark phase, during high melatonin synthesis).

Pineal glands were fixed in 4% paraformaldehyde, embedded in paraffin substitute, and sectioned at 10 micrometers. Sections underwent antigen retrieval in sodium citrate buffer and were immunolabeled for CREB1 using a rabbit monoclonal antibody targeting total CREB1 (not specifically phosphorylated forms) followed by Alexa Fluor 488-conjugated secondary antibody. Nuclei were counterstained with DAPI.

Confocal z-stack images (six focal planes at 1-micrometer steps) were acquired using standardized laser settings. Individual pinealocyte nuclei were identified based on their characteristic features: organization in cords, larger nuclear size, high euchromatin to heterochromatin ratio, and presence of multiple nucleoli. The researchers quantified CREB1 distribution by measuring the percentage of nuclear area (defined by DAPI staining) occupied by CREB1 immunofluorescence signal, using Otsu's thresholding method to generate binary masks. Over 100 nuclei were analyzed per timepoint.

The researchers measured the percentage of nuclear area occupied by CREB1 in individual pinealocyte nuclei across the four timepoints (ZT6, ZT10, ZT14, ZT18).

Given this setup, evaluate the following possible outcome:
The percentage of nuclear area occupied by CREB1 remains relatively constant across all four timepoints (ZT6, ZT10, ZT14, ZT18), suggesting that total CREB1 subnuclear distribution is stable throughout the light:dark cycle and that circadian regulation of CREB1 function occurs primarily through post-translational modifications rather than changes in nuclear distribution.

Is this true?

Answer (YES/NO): NO